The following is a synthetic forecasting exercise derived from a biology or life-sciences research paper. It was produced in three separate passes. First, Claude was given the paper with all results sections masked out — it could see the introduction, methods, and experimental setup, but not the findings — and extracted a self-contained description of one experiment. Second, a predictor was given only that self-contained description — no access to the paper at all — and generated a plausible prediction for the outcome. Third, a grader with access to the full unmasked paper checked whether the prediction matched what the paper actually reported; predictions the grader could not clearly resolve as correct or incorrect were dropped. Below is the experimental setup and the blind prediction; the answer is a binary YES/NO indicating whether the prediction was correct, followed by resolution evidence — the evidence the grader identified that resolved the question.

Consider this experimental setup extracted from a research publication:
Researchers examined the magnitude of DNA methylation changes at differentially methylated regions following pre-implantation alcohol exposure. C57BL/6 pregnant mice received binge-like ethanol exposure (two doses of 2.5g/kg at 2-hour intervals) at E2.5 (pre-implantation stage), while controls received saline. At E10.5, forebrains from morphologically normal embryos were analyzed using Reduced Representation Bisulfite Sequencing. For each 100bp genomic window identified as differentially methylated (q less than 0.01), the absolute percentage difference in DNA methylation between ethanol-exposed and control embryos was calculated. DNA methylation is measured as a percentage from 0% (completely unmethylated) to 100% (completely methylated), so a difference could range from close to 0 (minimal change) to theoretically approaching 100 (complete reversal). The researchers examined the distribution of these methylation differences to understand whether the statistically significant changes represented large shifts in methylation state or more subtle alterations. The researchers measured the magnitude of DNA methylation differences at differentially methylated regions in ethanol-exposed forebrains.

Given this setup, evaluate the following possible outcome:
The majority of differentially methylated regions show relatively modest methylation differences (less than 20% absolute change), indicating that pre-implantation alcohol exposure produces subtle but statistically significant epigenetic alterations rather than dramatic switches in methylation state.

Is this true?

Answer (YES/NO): YES